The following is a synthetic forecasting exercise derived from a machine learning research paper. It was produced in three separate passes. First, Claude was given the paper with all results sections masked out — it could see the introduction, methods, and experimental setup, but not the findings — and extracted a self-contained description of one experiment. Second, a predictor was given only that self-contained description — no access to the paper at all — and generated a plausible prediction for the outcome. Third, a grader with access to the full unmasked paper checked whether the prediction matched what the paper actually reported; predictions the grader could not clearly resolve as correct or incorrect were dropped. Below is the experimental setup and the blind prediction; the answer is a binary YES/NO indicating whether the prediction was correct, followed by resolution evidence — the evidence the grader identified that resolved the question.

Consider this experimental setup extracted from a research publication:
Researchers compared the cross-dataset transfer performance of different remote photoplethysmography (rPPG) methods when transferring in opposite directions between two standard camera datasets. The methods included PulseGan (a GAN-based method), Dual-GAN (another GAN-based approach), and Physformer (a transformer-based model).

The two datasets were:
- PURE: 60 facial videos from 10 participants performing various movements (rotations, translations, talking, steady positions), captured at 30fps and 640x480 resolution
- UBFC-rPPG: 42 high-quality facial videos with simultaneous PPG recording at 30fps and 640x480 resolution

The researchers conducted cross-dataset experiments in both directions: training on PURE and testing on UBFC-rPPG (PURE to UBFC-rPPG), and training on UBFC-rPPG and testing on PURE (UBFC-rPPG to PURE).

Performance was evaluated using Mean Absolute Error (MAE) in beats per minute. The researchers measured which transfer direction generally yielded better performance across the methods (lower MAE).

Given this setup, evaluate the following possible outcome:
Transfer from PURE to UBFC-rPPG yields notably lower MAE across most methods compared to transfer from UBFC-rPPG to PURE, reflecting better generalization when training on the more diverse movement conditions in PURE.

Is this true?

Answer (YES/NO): NO